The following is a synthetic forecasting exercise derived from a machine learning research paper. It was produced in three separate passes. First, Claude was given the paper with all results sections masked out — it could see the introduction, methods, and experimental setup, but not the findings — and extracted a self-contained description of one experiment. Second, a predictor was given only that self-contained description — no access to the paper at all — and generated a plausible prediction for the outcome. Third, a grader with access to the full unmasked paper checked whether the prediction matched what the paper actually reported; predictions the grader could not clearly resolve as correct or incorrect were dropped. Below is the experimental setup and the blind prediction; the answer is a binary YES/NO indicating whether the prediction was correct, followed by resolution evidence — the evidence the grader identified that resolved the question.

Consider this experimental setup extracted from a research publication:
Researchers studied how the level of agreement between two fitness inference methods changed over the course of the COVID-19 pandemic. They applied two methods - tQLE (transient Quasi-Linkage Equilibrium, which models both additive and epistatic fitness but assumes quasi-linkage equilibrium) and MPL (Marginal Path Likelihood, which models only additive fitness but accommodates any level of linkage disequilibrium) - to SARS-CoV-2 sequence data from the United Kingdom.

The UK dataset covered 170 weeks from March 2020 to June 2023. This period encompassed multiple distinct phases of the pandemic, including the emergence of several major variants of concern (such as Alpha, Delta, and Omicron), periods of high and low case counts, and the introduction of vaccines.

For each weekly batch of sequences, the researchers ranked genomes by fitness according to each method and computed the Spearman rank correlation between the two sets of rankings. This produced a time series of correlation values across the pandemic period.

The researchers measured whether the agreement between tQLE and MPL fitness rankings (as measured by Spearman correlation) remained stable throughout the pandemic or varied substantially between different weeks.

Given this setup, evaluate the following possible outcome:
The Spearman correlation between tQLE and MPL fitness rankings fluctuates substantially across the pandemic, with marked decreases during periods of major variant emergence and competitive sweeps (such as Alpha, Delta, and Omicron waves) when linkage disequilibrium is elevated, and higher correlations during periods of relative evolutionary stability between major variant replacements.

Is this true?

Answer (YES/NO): YES